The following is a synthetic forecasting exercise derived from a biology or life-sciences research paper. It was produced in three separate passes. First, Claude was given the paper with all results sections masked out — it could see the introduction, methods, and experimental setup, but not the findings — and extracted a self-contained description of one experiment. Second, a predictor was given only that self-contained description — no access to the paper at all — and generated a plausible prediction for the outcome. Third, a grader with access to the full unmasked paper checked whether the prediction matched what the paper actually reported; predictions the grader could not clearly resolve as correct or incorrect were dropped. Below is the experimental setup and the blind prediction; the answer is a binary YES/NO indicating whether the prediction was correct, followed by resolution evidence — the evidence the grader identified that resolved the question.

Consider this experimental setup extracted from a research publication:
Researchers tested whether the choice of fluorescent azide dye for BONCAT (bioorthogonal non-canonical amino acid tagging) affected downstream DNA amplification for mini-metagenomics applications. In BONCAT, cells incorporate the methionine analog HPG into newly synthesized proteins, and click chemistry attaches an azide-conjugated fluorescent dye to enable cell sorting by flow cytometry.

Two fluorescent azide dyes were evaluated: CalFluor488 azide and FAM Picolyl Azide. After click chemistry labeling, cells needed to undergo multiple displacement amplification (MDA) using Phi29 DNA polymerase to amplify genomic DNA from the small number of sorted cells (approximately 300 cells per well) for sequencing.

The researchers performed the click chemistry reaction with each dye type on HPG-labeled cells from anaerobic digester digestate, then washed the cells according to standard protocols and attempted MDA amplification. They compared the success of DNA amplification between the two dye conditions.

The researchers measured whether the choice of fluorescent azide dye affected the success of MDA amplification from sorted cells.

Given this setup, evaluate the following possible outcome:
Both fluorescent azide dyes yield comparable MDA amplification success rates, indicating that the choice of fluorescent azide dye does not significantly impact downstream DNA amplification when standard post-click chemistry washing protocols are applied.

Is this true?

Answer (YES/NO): NO